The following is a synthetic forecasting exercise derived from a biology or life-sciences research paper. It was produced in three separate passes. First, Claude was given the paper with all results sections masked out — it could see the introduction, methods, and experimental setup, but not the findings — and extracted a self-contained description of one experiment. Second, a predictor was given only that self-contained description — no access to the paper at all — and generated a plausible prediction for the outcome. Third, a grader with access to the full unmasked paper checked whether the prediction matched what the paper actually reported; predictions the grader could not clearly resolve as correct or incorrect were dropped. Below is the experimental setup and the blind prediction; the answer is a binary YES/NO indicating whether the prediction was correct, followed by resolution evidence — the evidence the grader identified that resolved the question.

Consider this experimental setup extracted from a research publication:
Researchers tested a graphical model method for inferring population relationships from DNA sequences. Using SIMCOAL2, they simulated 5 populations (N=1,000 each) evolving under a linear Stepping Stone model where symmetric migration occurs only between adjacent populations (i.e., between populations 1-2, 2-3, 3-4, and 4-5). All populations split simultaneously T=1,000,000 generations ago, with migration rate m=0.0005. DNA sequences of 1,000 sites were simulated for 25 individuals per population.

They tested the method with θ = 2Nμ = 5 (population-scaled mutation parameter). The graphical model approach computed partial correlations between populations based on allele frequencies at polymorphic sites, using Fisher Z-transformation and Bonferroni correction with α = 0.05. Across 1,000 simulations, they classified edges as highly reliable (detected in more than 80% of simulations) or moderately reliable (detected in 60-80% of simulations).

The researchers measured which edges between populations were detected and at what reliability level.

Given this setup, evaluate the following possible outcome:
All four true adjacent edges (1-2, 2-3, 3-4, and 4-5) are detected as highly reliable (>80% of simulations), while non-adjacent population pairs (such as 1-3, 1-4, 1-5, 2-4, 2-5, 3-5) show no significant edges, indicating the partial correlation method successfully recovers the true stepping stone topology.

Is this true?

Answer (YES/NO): NO